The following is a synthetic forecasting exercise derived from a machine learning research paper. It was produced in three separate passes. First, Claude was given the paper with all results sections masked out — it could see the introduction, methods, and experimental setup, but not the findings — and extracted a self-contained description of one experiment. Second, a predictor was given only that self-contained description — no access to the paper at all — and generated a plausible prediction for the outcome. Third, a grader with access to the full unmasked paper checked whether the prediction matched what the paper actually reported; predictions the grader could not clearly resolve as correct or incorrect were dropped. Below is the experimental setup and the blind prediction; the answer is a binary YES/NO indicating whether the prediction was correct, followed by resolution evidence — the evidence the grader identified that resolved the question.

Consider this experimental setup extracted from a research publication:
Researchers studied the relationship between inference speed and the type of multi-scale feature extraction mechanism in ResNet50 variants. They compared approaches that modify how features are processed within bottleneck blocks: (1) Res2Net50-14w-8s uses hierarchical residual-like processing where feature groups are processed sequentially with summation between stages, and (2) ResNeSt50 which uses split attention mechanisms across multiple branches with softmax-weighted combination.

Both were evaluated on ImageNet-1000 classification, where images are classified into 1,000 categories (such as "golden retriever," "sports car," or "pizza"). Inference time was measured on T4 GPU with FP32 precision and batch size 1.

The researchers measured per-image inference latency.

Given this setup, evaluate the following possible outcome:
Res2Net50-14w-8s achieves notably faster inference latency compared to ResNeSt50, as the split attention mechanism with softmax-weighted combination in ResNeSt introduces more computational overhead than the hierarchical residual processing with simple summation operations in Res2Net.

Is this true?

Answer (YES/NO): YES